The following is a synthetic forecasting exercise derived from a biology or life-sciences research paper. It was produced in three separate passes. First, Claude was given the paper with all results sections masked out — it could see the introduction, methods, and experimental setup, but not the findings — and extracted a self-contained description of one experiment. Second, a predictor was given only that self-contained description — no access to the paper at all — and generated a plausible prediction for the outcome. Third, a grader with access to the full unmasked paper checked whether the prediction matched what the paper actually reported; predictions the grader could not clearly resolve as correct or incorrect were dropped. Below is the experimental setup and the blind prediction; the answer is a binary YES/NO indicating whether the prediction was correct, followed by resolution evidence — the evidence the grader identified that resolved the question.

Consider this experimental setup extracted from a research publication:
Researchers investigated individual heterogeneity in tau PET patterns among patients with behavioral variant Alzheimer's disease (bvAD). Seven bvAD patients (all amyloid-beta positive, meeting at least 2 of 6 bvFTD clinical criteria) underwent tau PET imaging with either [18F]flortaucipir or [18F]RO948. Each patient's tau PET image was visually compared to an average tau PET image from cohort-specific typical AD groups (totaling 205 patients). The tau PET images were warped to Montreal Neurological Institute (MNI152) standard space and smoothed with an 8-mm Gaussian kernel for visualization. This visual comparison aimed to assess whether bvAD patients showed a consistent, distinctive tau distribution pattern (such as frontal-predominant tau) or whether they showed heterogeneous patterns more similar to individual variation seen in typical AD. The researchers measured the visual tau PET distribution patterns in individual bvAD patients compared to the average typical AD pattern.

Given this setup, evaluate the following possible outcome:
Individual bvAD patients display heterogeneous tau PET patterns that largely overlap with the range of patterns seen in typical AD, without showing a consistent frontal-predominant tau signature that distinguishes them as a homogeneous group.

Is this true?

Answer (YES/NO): YES